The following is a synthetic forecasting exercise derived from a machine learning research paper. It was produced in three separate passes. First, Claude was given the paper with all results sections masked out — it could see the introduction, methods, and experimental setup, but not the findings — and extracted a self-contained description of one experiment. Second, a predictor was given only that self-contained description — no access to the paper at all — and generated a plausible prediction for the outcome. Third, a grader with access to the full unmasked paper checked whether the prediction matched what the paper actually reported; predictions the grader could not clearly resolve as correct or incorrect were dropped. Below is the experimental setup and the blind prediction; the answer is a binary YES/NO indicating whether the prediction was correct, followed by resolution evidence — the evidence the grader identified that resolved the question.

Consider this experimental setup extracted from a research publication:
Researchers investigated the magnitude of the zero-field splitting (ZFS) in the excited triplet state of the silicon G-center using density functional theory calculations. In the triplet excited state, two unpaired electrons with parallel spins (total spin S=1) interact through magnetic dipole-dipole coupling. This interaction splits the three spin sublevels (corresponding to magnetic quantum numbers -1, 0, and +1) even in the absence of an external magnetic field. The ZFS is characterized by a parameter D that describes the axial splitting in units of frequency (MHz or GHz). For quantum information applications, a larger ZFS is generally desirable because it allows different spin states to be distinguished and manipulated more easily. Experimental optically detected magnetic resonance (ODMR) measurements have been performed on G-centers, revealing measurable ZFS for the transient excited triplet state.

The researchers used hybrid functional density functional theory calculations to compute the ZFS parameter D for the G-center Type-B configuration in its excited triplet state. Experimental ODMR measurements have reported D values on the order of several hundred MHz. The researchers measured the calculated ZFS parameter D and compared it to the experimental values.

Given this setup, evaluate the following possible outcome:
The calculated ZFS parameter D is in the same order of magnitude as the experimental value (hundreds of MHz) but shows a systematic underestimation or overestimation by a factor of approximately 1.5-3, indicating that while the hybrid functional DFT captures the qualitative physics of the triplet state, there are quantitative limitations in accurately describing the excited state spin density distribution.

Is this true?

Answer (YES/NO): NO